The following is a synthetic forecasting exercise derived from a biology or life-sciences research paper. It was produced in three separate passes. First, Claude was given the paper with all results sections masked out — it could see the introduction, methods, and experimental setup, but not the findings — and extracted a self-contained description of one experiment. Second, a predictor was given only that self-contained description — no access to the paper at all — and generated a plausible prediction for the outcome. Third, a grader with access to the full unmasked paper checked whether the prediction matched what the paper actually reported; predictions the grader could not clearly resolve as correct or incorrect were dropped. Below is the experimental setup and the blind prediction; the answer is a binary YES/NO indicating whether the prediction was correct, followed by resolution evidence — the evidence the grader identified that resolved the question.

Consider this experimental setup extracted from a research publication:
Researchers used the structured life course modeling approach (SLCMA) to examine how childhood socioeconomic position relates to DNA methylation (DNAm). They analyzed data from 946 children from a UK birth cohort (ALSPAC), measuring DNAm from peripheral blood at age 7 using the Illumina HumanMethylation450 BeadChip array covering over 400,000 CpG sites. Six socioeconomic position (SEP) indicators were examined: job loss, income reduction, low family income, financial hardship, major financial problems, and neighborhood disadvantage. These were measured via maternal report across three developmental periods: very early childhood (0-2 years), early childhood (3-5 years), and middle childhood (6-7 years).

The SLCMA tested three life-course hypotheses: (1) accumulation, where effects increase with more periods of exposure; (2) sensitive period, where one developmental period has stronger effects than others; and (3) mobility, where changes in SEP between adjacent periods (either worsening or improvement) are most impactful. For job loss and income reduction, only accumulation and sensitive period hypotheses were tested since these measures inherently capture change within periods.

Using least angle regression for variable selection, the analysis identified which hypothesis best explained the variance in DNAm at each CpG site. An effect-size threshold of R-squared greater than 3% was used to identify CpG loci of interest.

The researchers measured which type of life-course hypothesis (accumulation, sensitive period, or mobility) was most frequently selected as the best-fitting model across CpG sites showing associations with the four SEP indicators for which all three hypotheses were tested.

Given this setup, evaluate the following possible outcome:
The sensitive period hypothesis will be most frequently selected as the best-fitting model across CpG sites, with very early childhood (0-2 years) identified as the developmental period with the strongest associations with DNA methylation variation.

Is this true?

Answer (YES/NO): NO